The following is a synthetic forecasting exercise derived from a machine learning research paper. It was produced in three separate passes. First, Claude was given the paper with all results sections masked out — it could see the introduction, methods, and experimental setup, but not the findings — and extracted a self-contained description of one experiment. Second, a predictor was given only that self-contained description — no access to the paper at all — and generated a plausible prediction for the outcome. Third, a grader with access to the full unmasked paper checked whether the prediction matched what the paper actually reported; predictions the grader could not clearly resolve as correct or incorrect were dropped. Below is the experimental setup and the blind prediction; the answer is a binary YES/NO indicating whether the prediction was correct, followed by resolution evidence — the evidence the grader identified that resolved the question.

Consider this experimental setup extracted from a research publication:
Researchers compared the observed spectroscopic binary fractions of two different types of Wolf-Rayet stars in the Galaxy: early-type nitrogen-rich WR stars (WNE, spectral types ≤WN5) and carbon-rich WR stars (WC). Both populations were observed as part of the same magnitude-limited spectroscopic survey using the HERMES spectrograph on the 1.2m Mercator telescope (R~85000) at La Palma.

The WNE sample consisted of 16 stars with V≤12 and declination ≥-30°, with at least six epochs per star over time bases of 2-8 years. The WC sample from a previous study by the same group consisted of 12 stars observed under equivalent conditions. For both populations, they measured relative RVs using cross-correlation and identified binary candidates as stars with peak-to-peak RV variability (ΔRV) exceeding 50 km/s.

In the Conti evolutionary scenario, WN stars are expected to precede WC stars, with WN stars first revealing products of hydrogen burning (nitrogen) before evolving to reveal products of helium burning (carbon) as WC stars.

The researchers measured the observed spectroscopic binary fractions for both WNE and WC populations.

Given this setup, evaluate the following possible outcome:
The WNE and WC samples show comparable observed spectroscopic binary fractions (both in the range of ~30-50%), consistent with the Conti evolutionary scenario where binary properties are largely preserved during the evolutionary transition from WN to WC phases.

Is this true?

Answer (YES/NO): NO